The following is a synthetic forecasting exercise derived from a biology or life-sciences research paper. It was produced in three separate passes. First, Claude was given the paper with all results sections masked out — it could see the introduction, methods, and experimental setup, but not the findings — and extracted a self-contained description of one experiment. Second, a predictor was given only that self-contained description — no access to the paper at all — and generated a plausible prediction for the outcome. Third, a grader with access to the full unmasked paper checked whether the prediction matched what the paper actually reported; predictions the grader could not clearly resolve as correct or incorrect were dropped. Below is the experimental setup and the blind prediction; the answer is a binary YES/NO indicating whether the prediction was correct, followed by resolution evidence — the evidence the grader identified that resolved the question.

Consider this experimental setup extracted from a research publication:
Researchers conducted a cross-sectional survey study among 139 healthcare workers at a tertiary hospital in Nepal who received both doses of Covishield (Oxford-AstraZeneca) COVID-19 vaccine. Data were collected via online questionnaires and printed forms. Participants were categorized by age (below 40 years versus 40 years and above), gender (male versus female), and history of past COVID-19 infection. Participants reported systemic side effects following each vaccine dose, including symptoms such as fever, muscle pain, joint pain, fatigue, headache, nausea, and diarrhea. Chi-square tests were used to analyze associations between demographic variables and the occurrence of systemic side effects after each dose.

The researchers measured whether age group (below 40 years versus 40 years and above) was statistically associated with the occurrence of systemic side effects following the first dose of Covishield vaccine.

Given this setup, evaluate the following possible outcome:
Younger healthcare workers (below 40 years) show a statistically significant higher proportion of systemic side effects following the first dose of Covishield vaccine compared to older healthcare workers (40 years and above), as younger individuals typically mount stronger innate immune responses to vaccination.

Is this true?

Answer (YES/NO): YES